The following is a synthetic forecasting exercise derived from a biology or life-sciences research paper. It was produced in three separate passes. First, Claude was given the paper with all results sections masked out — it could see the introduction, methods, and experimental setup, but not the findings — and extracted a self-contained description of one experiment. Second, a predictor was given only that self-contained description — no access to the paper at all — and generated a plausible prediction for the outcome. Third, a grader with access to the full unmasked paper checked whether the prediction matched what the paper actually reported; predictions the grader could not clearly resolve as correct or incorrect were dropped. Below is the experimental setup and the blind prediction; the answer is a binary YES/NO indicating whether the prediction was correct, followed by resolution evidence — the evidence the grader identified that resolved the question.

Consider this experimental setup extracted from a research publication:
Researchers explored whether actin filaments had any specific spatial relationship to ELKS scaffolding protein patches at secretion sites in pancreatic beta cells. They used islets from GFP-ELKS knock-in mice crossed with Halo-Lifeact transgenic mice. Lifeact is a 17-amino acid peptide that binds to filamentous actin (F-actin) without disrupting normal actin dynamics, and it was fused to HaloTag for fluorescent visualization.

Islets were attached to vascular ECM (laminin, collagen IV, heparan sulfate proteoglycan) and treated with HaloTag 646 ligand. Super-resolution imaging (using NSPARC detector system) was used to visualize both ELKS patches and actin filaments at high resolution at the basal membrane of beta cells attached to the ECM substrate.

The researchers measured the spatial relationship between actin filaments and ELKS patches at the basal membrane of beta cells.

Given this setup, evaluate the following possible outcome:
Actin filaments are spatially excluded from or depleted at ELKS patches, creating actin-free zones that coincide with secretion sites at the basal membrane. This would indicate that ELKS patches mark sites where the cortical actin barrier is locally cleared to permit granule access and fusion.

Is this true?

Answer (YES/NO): NO